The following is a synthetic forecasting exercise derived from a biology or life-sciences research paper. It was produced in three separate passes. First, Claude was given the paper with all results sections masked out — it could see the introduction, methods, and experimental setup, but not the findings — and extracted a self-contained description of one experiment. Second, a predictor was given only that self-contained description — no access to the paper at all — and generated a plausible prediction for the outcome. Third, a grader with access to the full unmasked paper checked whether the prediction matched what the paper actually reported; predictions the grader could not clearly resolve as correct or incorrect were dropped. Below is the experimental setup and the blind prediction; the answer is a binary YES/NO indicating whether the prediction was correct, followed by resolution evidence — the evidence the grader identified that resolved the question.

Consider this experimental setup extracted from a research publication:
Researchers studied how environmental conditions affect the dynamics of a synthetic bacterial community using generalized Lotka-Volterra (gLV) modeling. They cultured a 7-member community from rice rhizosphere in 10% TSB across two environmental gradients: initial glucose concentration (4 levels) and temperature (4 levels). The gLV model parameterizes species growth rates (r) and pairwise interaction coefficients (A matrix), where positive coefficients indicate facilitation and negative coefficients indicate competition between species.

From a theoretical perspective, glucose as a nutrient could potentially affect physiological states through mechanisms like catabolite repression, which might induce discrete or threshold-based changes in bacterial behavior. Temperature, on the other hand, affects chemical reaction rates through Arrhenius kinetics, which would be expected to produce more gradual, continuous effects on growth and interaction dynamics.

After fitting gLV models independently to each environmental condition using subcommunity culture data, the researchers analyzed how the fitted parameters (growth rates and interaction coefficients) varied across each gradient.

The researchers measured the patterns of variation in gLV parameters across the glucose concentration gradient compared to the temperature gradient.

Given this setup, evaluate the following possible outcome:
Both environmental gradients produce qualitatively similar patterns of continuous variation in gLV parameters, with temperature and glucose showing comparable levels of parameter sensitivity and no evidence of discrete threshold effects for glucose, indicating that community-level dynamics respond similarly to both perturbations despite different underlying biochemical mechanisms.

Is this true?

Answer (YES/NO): YES